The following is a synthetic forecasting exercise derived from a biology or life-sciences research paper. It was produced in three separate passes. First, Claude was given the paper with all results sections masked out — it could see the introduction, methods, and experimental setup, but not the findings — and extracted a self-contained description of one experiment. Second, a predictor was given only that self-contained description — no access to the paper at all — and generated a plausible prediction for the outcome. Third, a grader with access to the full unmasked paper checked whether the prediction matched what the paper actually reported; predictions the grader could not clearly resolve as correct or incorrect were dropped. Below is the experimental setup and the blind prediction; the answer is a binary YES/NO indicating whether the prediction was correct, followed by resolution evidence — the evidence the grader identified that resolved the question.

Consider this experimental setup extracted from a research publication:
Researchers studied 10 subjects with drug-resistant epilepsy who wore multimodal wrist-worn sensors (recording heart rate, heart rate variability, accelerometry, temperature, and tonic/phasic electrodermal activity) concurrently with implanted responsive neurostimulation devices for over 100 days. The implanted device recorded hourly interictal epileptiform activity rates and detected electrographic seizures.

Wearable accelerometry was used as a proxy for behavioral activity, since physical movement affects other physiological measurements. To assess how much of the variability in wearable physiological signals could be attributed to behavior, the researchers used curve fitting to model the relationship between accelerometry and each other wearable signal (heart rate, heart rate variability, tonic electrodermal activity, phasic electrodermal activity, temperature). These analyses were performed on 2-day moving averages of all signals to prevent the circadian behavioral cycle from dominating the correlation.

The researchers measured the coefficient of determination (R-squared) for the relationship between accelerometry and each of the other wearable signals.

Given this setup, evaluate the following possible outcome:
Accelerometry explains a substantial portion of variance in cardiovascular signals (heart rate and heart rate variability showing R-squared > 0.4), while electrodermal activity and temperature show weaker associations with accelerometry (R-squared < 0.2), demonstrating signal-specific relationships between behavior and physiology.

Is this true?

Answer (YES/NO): NO